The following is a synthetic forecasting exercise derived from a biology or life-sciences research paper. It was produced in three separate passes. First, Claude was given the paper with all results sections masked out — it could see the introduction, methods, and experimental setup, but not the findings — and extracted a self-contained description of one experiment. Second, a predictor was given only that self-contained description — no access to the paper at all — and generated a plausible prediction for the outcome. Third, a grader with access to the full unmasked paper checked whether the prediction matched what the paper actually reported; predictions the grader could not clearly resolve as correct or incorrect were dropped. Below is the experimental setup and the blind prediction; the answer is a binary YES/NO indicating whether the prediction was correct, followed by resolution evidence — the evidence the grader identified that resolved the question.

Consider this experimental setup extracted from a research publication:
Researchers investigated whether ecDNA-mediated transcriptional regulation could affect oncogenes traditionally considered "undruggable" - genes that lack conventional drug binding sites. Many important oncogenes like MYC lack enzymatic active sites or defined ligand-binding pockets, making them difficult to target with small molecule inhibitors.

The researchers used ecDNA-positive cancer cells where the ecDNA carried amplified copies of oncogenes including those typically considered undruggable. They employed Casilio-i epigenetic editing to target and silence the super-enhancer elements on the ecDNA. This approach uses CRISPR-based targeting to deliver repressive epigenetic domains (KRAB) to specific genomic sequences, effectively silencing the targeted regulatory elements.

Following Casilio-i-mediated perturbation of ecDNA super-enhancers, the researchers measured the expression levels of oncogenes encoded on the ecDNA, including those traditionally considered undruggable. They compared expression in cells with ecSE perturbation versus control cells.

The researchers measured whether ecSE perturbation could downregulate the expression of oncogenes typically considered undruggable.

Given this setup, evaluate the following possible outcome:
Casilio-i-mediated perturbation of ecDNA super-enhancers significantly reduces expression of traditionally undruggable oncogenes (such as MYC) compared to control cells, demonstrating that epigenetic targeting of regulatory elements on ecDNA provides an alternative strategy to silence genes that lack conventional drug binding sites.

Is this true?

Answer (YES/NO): YES